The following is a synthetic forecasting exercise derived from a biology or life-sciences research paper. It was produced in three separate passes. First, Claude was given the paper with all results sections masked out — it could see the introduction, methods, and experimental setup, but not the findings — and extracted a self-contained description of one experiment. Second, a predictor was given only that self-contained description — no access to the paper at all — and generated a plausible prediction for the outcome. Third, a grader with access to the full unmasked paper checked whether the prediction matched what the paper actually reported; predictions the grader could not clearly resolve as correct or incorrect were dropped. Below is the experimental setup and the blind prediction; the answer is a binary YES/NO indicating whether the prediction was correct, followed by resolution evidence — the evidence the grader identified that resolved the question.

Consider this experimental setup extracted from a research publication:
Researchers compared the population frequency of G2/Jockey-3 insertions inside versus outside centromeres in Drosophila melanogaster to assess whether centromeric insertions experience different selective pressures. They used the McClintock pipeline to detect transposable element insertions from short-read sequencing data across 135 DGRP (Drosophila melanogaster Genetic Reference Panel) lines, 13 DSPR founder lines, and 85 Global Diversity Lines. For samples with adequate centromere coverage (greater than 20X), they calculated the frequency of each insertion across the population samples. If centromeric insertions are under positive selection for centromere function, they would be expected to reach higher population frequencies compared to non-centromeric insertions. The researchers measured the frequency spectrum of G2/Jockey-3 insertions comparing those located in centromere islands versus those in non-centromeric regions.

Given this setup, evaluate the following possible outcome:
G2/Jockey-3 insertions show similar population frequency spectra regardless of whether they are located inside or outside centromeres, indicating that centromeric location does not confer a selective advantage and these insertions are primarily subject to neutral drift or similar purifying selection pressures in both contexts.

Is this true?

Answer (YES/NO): NO